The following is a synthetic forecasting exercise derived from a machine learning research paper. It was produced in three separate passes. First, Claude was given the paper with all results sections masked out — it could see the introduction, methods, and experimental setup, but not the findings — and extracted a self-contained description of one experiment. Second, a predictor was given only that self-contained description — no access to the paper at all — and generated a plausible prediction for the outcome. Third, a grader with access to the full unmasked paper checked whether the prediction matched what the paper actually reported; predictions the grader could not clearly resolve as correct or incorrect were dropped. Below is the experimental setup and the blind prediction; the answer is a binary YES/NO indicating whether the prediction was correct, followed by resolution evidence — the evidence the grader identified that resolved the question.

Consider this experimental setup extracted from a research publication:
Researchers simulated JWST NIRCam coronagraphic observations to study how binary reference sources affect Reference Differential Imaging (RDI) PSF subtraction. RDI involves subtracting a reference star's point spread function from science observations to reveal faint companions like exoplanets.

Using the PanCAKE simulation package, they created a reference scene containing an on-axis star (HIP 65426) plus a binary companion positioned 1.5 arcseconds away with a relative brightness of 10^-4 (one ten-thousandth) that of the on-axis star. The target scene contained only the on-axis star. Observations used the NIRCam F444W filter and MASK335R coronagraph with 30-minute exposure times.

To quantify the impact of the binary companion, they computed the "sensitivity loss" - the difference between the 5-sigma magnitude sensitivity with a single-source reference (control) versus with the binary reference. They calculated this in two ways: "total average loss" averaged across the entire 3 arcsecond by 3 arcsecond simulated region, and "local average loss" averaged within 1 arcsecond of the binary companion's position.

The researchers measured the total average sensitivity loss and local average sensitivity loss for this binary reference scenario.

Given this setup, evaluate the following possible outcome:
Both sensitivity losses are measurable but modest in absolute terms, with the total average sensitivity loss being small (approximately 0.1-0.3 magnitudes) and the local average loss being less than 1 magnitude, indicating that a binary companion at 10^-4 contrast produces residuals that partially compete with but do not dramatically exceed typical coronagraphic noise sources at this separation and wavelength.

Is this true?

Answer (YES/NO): NO